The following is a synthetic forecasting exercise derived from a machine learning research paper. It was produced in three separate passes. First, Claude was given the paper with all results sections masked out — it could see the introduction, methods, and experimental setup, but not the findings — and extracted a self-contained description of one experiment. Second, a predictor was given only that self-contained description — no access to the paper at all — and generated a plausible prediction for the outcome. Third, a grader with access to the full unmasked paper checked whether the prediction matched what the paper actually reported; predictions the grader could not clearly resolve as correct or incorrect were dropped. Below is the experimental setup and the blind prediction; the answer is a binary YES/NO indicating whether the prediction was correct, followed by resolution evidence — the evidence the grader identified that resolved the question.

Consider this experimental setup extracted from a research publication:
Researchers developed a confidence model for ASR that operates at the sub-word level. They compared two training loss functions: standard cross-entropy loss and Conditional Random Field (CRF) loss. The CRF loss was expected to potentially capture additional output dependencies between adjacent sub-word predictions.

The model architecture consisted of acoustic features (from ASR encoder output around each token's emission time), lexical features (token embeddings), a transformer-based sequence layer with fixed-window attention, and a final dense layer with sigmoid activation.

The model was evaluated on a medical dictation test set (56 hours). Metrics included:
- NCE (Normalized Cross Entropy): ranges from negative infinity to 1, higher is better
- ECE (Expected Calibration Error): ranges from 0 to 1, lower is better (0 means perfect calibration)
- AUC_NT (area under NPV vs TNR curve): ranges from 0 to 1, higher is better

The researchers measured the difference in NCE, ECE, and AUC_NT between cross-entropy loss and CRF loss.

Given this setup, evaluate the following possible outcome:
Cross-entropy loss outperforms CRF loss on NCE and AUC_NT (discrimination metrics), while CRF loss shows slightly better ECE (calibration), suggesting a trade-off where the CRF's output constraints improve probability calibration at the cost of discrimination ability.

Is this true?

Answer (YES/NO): YES